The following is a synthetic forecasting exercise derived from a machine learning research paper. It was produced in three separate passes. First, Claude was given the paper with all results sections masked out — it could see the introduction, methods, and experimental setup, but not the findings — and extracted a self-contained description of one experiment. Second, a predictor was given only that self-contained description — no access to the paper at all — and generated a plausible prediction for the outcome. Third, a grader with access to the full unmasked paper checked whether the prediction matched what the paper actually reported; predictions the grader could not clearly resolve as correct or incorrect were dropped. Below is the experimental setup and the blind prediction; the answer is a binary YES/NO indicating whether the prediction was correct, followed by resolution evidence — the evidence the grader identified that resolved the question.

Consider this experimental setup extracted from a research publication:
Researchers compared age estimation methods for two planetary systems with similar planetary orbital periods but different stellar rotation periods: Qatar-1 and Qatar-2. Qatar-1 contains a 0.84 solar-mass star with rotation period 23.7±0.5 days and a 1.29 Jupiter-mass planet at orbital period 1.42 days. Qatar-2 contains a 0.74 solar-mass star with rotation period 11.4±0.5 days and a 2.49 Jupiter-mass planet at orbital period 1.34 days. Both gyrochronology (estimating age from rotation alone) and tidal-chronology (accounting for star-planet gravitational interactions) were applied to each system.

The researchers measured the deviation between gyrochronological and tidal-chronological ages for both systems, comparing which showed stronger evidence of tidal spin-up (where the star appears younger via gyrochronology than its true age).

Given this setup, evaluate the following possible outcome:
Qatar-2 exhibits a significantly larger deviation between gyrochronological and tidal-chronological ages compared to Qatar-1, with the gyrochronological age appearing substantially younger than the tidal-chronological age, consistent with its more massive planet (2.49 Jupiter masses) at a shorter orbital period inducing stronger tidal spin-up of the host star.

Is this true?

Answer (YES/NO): NO